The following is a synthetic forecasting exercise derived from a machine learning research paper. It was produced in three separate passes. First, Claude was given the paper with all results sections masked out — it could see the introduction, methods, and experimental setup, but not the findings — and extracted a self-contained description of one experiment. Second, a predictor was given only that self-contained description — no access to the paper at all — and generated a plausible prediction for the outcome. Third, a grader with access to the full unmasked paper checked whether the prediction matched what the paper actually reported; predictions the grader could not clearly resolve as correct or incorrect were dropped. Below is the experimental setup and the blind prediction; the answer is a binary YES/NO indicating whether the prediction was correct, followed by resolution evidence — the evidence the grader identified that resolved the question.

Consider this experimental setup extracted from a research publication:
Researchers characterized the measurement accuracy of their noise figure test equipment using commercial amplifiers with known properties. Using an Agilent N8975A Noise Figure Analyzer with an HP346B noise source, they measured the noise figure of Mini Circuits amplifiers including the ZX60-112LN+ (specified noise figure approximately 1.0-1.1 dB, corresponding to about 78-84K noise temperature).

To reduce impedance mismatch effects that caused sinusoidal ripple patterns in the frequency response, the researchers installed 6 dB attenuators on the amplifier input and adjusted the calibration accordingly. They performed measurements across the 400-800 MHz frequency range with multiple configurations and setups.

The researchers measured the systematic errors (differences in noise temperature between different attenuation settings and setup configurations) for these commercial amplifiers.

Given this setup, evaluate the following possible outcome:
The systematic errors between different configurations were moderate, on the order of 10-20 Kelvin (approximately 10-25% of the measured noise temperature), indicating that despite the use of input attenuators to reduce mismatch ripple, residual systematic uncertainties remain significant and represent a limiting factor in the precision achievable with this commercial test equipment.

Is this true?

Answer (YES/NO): NO